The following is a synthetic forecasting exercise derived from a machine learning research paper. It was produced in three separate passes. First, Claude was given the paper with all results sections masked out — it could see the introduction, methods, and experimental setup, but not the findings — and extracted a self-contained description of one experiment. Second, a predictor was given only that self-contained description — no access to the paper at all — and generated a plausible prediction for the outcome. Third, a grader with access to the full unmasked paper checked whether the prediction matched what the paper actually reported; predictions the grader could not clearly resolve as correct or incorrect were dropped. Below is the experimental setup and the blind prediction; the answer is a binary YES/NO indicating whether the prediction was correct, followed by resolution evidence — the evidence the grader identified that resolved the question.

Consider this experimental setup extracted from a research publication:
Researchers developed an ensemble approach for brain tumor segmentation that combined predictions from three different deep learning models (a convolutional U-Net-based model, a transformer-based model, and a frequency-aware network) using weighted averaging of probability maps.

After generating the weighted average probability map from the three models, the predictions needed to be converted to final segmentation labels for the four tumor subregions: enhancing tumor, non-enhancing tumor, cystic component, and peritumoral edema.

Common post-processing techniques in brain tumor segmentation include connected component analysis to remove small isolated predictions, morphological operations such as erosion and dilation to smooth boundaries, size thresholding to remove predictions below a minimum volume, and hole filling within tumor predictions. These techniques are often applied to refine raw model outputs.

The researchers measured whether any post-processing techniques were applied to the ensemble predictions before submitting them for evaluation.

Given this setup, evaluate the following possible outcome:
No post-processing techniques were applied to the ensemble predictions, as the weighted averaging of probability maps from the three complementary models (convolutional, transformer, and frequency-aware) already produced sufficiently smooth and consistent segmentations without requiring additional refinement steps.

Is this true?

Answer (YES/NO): YES